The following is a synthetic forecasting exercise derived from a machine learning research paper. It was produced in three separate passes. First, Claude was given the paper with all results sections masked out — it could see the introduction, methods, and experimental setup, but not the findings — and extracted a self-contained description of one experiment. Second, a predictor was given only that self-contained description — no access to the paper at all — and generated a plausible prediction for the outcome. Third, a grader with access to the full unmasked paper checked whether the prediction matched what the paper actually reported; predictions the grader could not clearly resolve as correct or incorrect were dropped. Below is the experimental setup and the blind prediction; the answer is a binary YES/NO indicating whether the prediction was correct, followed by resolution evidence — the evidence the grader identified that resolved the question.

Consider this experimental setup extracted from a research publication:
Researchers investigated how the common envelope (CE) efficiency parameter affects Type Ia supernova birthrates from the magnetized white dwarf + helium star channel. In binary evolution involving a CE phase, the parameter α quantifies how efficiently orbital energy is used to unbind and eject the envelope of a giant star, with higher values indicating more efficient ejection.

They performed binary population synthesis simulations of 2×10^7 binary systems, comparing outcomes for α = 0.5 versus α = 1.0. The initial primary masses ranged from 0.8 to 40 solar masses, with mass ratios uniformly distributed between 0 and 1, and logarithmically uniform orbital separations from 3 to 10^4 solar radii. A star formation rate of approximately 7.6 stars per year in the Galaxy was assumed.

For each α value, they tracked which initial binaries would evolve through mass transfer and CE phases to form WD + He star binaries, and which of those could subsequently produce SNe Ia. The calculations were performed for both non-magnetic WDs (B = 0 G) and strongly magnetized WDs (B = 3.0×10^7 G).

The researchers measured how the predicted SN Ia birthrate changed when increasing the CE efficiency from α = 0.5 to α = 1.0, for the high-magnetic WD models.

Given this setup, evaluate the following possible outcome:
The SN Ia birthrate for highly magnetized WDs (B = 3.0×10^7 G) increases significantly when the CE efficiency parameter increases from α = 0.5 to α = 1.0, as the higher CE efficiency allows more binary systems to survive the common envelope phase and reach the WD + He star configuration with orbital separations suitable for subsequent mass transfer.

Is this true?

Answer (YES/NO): YES